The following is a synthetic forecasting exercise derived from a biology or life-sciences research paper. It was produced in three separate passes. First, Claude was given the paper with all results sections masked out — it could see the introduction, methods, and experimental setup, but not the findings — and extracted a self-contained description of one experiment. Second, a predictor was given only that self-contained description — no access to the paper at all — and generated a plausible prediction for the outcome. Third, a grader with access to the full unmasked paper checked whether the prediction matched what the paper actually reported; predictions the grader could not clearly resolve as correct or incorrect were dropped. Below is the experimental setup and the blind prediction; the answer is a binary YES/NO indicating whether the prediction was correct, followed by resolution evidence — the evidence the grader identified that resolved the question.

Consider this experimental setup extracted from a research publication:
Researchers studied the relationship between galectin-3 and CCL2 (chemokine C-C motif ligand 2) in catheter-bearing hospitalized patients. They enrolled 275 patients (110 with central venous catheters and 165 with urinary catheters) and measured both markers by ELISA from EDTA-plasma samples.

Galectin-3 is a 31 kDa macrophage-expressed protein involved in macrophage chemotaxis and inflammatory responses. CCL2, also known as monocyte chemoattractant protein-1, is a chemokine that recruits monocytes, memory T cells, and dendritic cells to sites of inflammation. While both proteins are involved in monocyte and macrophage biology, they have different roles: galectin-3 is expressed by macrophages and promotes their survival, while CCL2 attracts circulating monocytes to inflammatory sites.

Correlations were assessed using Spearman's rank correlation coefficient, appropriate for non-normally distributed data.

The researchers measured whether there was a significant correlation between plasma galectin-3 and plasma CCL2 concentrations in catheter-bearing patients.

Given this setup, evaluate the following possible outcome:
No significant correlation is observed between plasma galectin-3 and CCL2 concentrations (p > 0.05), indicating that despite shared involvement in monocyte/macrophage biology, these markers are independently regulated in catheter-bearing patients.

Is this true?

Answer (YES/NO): NO